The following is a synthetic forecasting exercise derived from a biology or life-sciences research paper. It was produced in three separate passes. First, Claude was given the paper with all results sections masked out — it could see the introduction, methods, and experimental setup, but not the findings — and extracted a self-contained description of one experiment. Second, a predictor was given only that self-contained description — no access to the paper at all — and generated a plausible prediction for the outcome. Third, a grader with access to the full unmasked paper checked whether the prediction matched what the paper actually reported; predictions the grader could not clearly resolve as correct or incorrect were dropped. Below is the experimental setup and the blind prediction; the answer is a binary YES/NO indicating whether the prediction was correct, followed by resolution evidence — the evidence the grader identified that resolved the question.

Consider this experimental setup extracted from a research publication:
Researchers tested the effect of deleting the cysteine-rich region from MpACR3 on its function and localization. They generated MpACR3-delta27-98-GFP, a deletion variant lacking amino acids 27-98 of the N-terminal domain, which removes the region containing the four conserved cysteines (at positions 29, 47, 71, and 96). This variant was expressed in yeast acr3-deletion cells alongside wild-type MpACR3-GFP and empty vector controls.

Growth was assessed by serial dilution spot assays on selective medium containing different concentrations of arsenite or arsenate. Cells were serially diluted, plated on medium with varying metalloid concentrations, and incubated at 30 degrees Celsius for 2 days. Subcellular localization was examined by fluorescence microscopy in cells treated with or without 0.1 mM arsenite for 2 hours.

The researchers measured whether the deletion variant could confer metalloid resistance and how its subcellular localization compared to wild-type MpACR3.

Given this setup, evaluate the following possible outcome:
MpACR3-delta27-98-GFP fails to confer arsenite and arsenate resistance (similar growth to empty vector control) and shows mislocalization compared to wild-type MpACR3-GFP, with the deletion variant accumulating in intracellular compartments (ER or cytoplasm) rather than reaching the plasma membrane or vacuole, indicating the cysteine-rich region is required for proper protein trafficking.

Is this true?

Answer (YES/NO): NO